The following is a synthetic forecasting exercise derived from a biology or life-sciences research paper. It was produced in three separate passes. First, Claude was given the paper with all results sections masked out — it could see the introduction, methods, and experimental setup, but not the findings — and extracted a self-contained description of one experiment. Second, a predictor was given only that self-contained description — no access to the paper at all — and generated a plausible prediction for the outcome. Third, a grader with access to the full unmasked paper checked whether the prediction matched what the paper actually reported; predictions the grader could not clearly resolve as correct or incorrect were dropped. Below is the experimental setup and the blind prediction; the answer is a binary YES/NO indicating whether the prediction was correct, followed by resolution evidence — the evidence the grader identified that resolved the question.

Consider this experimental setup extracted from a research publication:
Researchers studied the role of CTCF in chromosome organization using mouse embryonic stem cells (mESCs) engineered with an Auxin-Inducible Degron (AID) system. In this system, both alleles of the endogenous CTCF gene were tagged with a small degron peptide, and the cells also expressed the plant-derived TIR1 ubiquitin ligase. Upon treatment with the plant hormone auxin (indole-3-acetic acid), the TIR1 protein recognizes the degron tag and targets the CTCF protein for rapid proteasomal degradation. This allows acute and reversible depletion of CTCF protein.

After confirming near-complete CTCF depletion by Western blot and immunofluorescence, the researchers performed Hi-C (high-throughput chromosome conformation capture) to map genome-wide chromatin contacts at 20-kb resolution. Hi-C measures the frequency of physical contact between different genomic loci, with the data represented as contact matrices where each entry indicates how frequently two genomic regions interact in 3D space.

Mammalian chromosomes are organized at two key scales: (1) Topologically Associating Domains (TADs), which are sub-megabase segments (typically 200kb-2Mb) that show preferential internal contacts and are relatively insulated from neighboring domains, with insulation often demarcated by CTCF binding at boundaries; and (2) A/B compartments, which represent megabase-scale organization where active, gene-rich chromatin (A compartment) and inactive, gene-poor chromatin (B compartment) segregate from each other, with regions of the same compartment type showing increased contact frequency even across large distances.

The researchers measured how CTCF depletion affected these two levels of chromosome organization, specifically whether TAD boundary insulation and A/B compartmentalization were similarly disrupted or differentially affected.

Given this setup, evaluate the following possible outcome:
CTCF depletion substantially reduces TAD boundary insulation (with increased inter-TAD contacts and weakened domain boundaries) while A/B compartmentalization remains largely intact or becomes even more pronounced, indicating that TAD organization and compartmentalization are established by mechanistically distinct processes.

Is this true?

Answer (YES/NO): YES